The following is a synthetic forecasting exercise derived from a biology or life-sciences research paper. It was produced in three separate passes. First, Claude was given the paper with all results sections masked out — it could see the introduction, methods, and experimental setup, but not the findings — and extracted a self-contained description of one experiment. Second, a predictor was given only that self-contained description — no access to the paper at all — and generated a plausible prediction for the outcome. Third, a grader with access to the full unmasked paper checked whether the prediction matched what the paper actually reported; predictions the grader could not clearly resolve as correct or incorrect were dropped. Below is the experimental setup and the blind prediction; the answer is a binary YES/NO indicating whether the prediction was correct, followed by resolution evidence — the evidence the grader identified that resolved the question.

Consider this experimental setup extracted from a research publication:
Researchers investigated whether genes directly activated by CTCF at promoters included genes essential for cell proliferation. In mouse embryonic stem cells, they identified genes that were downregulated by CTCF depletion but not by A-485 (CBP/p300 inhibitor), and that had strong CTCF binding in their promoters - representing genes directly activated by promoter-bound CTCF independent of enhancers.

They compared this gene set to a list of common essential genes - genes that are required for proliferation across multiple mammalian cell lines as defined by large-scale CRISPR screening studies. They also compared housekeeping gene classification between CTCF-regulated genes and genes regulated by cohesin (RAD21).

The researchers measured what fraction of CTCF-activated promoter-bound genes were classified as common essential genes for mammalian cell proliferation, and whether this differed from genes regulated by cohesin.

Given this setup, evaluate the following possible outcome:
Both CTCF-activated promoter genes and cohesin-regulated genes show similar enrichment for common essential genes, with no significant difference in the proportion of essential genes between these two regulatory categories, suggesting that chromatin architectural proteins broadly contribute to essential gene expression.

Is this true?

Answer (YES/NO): NO